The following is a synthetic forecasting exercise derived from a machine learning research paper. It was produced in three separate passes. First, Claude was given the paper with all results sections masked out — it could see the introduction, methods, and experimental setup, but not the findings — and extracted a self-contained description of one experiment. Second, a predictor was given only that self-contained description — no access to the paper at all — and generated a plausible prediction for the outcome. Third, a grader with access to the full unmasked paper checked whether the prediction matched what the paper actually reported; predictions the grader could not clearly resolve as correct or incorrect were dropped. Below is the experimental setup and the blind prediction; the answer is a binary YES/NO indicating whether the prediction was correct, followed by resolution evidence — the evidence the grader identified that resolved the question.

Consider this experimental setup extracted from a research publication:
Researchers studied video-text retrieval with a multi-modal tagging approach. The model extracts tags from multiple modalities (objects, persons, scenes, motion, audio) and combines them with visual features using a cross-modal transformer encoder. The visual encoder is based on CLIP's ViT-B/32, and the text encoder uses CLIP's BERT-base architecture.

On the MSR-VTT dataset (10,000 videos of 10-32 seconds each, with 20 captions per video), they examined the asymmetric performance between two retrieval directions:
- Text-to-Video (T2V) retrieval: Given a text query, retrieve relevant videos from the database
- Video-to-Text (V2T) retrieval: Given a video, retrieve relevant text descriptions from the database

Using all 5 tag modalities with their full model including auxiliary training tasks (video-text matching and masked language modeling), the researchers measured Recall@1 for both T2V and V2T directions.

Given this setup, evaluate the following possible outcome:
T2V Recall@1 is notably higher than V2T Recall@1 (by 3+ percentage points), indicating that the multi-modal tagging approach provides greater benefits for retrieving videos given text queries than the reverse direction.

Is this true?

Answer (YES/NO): NO